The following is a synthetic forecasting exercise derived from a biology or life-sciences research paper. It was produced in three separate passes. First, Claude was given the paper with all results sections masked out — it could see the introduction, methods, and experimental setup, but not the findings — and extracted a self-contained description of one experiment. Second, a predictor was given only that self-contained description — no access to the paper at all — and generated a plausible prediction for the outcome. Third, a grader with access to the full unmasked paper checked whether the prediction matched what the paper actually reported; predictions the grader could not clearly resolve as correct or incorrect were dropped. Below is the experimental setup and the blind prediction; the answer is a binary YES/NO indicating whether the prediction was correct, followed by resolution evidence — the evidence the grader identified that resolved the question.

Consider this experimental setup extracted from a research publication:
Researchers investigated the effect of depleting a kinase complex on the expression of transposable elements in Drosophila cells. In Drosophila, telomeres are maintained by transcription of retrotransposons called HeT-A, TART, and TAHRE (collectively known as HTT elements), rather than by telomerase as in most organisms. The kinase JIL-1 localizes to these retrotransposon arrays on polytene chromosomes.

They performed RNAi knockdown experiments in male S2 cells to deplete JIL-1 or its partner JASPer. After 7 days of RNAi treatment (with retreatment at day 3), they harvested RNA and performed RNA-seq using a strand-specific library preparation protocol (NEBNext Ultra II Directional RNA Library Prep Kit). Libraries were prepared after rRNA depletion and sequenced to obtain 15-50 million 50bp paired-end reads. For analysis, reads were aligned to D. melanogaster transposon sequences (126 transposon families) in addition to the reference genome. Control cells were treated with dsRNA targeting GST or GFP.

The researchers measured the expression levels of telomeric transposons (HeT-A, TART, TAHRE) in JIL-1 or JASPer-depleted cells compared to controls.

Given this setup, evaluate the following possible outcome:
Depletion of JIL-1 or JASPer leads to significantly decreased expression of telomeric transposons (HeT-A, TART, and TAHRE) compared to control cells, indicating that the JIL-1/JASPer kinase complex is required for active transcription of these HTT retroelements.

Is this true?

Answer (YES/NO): NO